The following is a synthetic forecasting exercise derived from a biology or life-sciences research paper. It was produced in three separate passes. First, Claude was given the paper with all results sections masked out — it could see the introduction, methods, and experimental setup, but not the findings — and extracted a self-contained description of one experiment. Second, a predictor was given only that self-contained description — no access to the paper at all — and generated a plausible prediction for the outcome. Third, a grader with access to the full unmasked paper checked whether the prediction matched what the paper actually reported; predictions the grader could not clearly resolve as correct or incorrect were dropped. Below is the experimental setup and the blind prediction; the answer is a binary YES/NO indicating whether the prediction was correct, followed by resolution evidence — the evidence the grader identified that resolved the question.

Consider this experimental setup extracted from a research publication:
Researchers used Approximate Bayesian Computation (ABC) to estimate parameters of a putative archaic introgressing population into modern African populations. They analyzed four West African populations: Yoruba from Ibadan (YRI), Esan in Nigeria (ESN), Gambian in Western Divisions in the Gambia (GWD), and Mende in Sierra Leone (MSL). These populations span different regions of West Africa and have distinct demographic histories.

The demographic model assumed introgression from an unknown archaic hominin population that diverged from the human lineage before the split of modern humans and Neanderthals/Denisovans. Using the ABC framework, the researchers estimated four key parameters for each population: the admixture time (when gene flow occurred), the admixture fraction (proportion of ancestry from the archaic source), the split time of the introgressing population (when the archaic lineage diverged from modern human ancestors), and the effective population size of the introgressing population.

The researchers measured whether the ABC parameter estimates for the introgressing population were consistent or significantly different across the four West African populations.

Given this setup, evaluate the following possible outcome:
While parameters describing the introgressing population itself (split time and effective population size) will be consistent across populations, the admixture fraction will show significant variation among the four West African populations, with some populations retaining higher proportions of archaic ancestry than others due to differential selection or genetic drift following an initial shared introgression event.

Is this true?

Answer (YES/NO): NO